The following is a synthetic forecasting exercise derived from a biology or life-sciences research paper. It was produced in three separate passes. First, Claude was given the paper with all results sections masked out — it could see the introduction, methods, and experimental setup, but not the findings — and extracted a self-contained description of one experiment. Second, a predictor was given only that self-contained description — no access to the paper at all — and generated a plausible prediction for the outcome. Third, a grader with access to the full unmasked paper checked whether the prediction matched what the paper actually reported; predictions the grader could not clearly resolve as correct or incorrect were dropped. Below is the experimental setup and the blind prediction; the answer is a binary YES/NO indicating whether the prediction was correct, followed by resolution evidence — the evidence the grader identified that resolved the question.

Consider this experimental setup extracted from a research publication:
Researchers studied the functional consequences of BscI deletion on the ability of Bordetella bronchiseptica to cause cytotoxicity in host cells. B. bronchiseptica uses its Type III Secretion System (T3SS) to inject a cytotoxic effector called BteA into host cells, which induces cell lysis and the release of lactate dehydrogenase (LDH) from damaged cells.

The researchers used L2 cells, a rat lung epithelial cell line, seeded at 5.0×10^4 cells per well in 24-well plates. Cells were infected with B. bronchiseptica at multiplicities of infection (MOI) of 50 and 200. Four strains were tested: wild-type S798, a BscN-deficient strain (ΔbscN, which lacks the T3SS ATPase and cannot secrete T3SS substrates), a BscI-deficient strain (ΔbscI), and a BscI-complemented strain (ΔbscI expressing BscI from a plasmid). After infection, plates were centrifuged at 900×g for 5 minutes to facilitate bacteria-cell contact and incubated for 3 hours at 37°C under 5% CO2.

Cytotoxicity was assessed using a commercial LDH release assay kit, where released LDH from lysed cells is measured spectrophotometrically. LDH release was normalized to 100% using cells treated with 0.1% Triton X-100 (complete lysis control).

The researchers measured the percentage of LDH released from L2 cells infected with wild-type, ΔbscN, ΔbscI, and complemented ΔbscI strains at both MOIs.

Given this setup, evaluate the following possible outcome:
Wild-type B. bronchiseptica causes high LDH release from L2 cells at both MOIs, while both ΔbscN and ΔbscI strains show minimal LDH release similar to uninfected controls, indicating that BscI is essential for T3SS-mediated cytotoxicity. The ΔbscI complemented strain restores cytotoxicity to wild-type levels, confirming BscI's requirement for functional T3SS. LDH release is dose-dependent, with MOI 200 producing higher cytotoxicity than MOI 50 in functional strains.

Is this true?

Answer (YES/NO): NO